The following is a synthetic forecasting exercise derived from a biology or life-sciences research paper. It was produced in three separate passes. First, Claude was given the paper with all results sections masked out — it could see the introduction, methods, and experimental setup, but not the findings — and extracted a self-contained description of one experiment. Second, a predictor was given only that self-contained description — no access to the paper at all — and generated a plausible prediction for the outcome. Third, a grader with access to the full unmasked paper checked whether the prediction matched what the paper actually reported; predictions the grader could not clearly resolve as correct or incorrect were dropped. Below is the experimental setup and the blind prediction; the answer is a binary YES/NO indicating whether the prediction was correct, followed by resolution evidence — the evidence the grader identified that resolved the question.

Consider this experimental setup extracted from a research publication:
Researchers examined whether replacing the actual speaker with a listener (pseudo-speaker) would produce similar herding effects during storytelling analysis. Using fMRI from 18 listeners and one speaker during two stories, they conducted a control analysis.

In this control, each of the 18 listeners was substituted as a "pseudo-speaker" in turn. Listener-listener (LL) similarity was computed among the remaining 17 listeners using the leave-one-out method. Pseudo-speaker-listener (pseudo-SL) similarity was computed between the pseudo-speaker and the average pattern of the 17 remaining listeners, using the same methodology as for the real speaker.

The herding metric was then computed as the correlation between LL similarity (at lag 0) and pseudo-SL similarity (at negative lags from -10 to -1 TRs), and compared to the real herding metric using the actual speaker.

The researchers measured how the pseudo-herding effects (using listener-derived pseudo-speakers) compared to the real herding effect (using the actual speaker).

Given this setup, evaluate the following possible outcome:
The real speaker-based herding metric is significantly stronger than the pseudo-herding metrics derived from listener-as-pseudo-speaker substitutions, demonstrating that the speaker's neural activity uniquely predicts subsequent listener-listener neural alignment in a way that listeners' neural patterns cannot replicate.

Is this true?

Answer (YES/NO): YES